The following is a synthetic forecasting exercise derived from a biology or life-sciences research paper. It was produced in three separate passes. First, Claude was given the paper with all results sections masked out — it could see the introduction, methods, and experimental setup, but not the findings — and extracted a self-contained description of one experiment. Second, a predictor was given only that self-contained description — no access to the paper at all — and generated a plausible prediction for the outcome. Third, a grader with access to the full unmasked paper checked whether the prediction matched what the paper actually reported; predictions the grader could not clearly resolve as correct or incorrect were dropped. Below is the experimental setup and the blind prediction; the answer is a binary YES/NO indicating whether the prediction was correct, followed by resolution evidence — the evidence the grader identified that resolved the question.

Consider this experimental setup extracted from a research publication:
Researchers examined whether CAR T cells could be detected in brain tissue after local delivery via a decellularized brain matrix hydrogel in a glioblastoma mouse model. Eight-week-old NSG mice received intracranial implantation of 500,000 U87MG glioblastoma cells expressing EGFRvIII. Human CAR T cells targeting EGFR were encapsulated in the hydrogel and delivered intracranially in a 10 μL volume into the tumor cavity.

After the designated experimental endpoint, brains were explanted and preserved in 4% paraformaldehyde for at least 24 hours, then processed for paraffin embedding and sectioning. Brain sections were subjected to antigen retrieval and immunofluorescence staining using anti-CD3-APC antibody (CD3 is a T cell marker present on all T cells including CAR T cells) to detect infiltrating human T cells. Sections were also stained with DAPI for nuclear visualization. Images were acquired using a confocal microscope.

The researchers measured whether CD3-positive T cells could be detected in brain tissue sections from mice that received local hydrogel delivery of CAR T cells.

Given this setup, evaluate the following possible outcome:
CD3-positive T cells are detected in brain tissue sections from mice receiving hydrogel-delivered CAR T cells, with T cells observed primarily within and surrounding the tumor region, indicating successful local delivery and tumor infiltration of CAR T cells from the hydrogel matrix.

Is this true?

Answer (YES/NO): YES